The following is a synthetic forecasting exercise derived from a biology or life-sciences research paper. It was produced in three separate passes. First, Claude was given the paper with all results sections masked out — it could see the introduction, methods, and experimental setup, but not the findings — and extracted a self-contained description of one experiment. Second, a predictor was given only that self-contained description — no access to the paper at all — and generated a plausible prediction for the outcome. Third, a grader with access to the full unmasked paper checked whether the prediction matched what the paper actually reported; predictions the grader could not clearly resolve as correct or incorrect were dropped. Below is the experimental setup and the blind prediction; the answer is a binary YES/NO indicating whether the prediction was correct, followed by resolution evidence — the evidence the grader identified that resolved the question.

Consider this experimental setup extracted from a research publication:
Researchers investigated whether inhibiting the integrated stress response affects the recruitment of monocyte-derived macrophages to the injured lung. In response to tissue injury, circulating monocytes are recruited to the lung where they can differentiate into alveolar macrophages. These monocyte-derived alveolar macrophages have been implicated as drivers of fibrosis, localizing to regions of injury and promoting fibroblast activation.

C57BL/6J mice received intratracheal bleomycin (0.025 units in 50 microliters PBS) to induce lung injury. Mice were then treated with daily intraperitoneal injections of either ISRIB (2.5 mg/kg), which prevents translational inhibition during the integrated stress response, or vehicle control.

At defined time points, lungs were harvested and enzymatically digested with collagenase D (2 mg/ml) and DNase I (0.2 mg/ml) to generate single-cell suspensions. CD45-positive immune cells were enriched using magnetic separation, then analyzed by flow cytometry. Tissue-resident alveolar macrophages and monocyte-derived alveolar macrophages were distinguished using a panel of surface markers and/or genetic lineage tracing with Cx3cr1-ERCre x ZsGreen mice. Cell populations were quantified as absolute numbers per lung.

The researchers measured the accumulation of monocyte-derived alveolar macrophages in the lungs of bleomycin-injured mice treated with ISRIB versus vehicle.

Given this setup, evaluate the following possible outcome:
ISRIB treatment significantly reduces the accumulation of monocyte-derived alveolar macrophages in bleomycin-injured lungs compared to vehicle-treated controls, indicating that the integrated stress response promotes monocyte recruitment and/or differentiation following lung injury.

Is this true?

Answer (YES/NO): YES